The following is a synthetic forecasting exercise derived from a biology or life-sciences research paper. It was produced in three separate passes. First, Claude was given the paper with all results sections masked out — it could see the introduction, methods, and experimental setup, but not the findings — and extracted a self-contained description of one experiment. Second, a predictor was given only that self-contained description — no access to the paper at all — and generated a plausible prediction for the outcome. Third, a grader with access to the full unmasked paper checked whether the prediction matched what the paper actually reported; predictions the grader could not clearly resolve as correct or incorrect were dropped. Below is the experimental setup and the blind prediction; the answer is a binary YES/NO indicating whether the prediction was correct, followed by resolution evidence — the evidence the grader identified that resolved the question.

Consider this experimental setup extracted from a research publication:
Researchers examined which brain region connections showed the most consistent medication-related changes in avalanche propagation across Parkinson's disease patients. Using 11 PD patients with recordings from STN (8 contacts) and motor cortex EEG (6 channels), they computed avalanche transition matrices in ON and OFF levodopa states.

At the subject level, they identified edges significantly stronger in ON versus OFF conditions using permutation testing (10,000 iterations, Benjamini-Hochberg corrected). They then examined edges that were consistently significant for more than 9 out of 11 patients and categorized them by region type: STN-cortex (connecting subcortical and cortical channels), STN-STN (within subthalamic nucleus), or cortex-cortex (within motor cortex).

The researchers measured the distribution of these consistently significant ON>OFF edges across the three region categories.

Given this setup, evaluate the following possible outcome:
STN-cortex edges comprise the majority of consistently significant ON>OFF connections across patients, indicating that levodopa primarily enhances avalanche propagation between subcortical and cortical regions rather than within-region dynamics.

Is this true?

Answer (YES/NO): YES